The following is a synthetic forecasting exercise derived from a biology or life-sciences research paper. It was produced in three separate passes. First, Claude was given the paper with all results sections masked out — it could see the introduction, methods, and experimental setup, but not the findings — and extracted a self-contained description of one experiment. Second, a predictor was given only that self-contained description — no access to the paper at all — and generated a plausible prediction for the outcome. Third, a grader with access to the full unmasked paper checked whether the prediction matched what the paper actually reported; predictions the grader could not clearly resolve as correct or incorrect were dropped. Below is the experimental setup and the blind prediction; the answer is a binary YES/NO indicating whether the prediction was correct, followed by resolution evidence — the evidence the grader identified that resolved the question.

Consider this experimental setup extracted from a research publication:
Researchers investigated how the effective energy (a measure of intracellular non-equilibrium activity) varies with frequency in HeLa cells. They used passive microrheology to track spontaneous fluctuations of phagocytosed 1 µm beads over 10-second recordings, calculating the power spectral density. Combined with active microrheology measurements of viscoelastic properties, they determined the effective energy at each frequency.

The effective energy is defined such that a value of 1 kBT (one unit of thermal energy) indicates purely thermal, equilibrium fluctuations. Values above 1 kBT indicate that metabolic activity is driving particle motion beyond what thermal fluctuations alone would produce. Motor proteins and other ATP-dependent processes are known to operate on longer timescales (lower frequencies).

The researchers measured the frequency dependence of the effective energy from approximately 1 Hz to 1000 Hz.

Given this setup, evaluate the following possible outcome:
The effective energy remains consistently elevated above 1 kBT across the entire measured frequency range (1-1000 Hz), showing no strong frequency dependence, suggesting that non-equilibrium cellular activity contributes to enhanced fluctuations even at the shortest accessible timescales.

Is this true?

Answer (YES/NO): NO